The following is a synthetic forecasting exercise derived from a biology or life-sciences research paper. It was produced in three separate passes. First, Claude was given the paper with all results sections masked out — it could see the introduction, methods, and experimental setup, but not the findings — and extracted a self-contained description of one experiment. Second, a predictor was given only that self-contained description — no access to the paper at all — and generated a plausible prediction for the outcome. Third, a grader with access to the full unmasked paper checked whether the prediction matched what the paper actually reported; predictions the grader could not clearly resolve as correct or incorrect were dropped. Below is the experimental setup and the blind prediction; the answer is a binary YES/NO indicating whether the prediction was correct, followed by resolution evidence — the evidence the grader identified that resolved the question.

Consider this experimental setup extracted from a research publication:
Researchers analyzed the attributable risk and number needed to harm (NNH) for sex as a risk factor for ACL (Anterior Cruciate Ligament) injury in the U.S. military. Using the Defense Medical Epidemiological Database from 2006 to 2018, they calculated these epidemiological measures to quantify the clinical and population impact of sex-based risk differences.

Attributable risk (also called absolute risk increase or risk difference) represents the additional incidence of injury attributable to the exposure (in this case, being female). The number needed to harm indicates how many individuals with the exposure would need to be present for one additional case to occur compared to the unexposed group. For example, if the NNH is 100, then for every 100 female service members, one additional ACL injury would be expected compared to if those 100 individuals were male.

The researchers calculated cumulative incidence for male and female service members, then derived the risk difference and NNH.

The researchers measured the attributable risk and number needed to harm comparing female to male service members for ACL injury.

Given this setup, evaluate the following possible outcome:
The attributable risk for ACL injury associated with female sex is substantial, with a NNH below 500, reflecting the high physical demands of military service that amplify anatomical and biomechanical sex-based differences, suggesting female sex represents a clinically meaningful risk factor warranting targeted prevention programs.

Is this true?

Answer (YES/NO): NO